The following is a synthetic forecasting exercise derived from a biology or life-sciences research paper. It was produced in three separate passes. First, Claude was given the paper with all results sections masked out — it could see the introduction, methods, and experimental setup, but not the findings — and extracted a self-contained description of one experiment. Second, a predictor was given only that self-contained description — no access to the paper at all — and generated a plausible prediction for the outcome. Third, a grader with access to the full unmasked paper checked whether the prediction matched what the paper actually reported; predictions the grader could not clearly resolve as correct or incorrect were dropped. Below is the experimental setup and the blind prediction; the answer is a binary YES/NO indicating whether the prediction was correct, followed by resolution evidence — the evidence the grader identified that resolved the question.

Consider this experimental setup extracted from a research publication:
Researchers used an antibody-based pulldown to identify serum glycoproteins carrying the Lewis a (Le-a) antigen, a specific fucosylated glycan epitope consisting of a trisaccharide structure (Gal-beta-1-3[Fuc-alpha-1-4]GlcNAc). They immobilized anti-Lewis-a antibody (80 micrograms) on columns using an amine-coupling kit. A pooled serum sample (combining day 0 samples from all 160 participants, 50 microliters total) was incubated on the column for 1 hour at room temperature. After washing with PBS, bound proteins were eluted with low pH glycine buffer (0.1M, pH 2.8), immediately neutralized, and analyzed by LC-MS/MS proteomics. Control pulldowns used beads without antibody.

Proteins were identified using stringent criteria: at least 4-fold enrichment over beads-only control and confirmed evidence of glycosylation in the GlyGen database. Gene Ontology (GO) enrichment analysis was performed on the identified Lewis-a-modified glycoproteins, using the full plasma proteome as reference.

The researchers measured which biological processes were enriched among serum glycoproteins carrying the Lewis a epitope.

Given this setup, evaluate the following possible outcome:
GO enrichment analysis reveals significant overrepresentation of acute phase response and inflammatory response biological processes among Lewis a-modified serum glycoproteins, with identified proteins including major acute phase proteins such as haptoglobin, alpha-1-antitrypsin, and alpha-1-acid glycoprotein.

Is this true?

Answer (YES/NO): NO